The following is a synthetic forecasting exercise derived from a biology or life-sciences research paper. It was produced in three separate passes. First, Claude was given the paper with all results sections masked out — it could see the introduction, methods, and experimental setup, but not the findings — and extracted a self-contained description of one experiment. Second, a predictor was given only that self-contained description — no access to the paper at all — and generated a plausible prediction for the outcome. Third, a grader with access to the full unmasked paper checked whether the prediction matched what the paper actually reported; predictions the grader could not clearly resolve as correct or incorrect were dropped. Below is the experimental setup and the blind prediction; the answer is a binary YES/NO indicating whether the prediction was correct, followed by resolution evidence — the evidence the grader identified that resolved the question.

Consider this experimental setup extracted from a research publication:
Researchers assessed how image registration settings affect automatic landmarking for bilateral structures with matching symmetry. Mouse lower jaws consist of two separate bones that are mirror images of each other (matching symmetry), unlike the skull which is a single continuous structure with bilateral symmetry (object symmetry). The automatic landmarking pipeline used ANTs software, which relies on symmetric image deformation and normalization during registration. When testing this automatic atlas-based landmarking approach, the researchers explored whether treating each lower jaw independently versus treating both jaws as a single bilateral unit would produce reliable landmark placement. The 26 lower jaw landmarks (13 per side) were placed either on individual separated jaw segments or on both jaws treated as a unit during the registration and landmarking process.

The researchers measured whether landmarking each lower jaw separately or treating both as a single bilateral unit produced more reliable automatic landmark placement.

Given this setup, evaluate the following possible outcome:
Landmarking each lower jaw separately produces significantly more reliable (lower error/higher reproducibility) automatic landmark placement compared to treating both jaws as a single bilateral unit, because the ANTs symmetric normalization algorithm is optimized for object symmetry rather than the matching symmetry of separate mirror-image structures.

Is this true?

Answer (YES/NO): NO